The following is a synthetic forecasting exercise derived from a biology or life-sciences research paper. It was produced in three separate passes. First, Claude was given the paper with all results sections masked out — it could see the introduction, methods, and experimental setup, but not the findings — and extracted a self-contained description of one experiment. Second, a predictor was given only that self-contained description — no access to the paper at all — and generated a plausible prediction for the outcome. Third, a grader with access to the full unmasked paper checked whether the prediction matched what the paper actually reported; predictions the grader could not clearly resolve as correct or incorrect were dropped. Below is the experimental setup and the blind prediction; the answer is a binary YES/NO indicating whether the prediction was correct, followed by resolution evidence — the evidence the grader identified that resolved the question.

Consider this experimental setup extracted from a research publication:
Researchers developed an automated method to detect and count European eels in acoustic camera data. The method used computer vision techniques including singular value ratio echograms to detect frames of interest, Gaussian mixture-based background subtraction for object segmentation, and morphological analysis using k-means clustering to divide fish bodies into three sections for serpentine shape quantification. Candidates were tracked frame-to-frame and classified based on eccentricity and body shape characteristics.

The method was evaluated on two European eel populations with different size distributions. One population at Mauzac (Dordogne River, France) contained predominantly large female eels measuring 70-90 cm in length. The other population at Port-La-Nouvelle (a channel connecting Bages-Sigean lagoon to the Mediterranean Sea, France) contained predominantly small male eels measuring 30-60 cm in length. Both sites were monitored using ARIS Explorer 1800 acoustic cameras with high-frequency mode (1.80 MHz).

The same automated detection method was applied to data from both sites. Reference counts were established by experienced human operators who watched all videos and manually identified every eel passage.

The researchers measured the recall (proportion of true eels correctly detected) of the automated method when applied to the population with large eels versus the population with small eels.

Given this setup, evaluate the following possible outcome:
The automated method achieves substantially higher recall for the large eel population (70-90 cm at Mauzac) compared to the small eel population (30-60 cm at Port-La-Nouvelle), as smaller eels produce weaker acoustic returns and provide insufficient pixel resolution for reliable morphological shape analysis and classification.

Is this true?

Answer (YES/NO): YES